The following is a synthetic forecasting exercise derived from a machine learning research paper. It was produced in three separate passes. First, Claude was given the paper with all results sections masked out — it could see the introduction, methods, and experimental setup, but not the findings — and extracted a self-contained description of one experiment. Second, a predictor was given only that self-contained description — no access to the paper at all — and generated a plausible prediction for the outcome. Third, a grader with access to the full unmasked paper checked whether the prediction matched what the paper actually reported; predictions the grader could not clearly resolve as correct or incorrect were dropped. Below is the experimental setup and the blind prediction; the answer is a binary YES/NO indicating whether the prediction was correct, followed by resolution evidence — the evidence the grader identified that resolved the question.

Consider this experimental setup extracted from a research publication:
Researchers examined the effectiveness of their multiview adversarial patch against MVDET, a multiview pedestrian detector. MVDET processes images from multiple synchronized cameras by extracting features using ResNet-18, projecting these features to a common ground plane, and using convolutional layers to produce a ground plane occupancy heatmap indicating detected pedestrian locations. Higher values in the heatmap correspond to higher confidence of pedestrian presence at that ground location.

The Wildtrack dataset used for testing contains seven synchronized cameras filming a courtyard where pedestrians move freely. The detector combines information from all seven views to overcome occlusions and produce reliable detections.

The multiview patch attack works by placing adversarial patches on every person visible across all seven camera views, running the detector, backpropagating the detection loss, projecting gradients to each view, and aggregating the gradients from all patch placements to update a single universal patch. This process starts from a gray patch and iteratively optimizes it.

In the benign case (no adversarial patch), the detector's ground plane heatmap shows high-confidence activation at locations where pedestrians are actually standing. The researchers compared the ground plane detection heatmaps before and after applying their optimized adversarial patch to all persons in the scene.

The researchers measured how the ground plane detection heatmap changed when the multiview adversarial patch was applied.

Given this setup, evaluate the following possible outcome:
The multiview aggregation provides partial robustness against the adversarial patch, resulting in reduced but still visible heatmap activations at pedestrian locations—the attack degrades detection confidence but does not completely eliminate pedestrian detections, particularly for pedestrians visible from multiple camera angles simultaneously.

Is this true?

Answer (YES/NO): NO